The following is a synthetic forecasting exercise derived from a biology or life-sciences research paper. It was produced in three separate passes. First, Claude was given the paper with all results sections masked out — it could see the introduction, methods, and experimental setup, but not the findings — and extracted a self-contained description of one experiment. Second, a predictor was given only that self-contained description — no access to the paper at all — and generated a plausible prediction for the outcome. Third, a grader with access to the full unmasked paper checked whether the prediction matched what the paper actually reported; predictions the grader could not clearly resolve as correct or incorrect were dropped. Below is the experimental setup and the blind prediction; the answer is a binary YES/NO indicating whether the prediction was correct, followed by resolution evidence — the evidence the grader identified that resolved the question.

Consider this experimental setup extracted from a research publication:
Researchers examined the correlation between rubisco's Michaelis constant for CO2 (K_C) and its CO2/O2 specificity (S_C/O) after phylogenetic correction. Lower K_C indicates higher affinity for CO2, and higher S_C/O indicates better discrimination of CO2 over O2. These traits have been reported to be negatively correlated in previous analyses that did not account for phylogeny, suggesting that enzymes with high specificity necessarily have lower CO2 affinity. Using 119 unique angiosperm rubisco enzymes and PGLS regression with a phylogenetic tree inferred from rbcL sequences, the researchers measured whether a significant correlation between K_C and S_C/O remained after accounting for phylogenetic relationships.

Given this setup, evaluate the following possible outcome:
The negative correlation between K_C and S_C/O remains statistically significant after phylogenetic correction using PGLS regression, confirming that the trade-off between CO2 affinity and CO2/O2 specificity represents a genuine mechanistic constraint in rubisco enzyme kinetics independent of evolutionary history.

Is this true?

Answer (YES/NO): NO